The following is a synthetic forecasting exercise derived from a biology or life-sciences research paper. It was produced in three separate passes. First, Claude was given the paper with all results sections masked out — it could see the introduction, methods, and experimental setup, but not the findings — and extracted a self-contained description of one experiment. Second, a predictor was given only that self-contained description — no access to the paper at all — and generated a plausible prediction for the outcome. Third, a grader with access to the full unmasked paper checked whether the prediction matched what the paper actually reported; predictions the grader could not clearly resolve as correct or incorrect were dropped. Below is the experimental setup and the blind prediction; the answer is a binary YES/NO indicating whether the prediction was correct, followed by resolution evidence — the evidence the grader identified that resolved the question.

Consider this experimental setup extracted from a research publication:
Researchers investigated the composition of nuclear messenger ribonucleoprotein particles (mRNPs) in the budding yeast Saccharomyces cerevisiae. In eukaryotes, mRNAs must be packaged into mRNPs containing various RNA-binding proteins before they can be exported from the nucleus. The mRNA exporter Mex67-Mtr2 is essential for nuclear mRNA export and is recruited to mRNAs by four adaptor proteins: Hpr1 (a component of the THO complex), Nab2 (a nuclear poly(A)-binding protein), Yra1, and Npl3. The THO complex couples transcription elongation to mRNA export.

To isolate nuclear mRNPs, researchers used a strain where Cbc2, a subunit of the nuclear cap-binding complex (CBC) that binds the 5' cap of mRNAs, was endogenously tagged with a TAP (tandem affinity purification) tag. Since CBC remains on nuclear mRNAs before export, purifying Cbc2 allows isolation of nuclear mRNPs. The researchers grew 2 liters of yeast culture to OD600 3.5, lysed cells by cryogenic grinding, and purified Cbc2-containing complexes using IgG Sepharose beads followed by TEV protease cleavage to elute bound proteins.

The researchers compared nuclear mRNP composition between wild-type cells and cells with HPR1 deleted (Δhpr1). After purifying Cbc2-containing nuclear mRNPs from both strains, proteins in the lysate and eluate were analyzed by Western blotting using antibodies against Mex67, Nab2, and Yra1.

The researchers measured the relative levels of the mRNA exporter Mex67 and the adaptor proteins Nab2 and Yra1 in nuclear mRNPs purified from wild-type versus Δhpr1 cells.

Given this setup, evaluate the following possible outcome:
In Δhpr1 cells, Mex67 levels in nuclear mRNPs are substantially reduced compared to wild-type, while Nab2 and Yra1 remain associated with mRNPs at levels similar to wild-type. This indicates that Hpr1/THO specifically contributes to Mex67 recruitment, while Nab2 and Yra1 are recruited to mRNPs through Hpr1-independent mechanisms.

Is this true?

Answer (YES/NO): NO